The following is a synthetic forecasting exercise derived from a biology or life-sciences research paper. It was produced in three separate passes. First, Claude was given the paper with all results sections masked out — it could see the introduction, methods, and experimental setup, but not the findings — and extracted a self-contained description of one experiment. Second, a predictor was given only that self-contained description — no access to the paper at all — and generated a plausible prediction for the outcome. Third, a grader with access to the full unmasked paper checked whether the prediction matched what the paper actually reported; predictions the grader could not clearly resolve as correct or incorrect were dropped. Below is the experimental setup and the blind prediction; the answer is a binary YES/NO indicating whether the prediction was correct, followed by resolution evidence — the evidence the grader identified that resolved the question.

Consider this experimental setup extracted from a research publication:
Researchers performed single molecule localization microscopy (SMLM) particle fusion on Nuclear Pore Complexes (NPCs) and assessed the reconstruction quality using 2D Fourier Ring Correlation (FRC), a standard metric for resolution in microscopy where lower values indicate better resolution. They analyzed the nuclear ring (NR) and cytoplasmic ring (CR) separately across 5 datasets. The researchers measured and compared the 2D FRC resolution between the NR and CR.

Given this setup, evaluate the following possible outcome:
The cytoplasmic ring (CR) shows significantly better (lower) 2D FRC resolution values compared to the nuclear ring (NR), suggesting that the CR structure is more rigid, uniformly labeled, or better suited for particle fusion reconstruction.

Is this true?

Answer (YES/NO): NO